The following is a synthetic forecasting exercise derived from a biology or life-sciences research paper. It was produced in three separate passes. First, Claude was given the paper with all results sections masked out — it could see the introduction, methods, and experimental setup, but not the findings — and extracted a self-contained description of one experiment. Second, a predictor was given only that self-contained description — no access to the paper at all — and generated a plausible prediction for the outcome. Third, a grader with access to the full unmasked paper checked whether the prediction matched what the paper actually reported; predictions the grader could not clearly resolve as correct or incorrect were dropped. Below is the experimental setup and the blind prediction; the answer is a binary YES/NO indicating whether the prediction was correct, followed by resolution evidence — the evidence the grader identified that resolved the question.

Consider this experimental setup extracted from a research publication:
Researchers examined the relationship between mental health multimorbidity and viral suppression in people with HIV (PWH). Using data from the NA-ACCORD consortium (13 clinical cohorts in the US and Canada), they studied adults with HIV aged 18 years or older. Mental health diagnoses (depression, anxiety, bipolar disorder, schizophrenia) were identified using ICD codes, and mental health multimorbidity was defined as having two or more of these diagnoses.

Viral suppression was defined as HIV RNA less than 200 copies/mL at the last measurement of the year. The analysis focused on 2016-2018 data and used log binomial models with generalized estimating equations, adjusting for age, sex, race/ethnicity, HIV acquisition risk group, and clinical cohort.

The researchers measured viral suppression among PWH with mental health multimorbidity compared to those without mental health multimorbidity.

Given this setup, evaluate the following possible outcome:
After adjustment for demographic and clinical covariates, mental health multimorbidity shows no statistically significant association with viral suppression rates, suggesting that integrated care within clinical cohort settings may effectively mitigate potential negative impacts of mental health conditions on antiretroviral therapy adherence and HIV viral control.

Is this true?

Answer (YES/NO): NO